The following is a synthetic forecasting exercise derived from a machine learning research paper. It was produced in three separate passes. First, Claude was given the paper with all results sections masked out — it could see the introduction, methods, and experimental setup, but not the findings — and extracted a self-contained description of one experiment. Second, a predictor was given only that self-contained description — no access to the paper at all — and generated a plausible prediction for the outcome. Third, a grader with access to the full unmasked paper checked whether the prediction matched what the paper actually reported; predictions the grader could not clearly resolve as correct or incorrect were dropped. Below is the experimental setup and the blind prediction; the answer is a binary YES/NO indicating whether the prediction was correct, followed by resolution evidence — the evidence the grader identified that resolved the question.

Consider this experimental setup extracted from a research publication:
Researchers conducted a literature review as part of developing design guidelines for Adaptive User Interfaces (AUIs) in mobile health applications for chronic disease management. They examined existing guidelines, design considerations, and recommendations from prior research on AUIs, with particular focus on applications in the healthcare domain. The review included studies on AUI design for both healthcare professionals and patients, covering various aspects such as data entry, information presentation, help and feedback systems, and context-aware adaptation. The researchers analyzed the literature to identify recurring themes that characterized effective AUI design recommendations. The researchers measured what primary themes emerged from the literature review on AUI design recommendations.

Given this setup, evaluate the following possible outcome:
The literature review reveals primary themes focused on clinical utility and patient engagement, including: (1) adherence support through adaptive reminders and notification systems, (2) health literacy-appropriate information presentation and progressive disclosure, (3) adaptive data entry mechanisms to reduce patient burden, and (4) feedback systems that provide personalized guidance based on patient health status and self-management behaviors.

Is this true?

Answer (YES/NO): NO